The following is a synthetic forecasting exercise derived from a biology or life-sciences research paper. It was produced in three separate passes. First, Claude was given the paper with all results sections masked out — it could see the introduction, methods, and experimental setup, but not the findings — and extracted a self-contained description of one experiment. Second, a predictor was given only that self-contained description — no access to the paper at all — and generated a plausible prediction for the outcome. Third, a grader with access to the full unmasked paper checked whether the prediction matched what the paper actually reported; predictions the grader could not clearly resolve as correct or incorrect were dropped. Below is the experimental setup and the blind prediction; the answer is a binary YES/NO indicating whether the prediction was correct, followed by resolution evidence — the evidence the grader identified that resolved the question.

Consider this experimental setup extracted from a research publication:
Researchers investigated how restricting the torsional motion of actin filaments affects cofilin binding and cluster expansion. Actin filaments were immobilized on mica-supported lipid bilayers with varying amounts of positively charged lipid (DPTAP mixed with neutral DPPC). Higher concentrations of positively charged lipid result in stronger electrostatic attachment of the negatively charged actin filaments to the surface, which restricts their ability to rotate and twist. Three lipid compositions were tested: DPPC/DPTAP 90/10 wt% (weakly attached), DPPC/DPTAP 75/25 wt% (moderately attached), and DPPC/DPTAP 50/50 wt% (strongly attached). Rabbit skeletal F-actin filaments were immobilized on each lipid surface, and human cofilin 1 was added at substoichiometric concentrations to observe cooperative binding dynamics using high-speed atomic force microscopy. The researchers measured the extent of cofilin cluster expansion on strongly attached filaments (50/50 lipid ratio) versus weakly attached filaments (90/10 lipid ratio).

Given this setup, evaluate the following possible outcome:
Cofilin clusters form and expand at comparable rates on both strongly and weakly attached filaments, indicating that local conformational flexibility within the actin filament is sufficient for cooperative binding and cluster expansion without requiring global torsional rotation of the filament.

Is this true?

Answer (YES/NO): NO